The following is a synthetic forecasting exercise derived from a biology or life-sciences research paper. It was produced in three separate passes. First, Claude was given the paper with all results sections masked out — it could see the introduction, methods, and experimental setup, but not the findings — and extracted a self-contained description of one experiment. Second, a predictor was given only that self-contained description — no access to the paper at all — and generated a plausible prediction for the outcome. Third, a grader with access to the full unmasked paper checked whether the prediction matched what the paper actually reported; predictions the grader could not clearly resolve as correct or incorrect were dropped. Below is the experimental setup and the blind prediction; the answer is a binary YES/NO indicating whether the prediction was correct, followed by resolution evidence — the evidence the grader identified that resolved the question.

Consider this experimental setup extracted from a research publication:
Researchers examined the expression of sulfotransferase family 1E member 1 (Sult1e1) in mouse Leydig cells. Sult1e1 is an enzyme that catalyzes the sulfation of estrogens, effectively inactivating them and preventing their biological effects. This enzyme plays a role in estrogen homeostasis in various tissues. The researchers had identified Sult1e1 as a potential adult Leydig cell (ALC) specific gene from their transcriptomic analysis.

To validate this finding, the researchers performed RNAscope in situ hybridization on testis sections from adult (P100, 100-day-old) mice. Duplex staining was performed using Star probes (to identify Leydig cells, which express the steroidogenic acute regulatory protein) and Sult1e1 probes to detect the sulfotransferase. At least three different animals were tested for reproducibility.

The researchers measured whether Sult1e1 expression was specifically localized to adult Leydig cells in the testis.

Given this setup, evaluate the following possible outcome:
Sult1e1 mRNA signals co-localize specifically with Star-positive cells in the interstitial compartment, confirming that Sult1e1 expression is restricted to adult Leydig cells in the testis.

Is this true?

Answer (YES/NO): YES